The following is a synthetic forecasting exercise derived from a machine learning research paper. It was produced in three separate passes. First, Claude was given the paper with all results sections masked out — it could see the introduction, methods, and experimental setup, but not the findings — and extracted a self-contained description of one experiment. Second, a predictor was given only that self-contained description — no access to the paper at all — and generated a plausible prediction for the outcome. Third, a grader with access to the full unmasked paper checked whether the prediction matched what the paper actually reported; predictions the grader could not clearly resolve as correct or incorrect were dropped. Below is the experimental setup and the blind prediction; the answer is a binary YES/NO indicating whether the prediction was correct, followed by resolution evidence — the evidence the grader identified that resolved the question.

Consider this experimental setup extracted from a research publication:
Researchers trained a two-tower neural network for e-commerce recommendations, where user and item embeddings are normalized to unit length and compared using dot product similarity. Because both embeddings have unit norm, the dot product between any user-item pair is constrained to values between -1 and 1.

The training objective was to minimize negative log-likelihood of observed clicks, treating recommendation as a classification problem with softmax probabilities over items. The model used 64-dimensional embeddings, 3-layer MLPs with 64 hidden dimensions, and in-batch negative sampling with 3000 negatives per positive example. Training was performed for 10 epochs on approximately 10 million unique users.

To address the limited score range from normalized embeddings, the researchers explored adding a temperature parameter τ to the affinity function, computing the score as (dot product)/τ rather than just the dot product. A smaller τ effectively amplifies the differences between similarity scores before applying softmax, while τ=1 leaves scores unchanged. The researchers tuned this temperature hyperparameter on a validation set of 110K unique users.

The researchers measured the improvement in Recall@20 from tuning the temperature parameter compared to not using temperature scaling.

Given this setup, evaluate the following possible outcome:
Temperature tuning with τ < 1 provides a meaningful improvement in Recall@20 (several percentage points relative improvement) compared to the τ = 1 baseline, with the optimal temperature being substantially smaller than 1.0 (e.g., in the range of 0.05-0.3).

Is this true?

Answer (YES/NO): NO